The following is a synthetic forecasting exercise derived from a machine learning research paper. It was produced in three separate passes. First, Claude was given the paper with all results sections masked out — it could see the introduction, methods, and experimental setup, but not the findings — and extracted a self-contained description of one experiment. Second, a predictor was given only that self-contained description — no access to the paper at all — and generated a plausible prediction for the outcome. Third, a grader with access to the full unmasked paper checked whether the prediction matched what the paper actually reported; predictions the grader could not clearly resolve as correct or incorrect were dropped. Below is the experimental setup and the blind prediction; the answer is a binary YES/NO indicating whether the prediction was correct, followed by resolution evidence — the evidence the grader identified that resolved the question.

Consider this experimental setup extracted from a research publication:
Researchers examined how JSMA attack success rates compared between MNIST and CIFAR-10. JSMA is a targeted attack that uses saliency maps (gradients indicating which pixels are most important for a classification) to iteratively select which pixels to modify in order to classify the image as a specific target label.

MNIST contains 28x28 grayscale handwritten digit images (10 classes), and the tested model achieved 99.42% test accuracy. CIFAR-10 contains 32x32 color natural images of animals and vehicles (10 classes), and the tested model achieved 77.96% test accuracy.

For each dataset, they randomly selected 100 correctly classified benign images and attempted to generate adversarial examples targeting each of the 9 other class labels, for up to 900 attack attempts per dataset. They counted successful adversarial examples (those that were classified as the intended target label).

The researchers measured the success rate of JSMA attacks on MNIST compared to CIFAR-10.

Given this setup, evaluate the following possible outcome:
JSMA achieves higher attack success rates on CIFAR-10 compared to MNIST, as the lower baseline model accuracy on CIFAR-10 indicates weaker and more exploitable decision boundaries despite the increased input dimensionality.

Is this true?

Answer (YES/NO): YES